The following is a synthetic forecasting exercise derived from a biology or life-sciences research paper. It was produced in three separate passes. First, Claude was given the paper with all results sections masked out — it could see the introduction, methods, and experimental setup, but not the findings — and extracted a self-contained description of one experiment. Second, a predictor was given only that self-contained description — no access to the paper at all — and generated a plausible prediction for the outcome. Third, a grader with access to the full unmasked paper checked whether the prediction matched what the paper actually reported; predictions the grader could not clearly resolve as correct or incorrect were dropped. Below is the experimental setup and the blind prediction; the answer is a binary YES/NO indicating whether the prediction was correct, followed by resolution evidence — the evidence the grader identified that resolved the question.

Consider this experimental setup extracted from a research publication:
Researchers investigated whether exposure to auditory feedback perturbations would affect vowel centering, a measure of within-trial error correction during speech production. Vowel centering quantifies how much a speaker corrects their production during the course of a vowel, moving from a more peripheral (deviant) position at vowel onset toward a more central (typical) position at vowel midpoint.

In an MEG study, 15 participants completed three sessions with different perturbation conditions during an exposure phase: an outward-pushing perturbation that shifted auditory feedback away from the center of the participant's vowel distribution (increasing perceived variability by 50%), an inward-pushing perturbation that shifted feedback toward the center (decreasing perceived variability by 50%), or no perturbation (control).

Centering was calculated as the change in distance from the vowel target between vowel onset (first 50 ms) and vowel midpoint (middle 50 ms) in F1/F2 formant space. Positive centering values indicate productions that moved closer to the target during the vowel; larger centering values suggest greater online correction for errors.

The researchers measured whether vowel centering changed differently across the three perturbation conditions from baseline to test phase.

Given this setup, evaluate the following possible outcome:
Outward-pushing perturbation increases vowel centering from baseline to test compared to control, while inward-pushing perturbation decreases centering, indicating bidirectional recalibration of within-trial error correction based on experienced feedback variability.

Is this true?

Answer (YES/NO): NO